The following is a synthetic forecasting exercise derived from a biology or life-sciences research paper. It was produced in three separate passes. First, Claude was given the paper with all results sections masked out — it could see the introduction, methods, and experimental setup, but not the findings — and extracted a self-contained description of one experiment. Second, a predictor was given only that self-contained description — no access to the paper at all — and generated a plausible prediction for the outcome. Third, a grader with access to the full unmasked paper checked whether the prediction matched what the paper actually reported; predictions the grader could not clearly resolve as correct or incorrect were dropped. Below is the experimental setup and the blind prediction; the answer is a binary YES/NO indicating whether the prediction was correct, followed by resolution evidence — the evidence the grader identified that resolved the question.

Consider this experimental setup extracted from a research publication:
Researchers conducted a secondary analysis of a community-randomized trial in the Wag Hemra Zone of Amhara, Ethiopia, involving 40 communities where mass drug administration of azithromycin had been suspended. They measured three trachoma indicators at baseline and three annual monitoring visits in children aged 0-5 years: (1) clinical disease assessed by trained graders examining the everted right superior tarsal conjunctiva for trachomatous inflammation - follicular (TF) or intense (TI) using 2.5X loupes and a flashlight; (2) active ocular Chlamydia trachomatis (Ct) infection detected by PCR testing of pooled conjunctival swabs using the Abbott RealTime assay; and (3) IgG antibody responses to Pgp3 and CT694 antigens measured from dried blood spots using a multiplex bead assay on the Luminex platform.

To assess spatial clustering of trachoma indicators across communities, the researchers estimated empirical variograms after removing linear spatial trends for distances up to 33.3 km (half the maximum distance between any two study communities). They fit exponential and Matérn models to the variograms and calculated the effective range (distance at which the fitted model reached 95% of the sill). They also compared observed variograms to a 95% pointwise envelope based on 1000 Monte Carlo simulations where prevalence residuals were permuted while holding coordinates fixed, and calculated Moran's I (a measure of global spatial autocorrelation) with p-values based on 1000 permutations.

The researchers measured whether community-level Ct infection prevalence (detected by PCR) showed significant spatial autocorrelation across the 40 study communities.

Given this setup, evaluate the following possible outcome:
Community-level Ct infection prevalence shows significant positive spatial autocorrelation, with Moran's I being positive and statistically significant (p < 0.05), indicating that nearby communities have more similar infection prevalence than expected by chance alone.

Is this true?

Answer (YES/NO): NO